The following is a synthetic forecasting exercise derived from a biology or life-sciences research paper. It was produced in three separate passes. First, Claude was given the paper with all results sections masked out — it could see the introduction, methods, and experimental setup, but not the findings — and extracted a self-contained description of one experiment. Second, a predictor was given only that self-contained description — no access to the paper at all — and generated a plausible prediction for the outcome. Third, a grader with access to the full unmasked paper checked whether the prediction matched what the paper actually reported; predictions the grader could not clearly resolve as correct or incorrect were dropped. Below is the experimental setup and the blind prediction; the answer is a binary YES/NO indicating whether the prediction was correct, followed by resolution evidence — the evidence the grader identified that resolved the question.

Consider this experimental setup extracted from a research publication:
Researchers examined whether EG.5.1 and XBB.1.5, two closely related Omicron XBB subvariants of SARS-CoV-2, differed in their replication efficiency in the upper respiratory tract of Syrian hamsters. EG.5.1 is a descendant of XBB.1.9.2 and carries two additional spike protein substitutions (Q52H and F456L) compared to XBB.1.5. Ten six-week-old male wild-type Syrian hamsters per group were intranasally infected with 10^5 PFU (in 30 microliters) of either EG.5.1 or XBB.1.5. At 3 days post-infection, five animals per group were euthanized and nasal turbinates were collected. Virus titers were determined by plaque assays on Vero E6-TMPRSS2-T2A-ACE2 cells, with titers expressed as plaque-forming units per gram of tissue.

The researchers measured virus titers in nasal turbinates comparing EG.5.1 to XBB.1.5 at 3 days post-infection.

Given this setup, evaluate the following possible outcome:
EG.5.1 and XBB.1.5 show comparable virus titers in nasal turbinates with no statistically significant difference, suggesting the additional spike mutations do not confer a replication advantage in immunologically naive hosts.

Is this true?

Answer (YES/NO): YES